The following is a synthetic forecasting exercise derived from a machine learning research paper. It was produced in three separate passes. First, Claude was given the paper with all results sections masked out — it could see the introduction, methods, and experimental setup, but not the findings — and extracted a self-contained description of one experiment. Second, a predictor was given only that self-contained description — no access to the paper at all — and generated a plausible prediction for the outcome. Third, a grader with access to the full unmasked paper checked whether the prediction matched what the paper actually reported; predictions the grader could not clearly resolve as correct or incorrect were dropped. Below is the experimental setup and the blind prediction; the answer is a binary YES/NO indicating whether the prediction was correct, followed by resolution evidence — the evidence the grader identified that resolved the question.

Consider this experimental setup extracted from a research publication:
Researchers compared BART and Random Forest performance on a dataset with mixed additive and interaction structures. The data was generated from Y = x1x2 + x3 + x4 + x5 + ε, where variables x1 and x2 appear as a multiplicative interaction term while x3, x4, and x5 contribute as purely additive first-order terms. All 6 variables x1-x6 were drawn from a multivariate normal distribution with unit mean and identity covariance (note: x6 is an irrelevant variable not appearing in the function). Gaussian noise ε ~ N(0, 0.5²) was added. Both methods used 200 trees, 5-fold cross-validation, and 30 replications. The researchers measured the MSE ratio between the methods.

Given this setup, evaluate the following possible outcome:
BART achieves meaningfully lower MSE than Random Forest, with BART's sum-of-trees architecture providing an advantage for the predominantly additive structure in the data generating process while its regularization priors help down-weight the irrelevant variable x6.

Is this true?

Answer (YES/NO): YES